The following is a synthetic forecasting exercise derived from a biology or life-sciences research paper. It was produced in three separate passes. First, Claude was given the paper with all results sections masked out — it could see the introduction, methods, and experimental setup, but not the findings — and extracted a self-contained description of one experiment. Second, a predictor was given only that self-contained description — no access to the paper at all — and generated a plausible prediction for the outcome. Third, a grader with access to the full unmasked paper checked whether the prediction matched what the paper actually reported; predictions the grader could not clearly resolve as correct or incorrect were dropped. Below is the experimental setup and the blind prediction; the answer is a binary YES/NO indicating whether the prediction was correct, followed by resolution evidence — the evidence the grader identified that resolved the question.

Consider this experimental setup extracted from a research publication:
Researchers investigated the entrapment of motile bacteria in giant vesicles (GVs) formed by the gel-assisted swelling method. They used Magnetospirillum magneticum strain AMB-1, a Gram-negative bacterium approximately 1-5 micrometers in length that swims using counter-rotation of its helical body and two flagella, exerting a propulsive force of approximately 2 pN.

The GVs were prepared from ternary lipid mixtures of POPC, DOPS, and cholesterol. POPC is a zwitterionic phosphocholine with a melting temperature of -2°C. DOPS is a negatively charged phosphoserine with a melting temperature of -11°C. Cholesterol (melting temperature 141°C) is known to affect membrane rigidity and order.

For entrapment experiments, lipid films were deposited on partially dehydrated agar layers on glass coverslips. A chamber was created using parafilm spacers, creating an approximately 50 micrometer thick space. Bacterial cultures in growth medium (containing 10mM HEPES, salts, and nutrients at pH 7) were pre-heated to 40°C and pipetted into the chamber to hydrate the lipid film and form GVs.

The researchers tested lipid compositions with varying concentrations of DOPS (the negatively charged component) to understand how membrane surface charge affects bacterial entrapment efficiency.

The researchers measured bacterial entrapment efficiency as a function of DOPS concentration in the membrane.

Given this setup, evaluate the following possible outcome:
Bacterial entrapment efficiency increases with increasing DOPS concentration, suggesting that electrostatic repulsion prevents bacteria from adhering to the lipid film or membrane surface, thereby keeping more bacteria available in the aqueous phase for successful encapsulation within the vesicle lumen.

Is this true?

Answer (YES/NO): NO